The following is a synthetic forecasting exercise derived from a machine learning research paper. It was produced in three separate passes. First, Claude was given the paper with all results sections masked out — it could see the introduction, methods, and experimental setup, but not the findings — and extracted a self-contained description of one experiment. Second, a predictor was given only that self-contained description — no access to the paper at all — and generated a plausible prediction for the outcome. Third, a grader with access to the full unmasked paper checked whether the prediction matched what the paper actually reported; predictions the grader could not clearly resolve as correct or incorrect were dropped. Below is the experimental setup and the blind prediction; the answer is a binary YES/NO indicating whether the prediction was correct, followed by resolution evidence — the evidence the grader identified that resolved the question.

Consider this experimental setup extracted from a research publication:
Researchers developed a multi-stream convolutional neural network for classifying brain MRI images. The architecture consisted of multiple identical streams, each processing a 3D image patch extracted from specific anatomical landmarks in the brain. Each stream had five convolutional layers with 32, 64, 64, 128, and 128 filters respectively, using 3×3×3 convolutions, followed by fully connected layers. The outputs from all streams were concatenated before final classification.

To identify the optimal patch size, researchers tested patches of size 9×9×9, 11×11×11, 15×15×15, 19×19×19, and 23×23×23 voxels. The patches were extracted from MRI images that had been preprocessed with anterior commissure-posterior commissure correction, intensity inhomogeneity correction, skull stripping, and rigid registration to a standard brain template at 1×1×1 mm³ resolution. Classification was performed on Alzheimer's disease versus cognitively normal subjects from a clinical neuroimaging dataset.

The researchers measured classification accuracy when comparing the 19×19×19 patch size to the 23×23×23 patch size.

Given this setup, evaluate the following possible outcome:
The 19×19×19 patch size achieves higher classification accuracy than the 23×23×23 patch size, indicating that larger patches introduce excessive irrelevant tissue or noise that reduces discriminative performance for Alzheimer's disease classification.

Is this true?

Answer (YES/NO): YES